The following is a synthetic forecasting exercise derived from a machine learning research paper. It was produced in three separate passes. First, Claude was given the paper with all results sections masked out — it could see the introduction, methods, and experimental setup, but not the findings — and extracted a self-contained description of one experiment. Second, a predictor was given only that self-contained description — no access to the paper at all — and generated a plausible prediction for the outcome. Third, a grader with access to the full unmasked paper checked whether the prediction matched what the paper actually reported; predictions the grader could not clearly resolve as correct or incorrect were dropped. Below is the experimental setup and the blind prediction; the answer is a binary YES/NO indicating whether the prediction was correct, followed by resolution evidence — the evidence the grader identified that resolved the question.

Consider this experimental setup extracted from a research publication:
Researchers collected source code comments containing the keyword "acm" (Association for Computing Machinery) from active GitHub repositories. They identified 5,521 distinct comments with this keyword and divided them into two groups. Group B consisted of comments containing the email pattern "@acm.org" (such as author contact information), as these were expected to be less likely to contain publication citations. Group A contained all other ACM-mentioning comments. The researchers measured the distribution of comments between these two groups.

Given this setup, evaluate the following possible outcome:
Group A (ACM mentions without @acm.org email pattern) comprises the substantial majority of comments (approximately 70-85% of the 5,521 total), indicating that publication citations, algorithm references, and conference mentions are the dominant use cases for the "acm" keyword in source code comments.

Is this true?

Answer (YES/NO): YES